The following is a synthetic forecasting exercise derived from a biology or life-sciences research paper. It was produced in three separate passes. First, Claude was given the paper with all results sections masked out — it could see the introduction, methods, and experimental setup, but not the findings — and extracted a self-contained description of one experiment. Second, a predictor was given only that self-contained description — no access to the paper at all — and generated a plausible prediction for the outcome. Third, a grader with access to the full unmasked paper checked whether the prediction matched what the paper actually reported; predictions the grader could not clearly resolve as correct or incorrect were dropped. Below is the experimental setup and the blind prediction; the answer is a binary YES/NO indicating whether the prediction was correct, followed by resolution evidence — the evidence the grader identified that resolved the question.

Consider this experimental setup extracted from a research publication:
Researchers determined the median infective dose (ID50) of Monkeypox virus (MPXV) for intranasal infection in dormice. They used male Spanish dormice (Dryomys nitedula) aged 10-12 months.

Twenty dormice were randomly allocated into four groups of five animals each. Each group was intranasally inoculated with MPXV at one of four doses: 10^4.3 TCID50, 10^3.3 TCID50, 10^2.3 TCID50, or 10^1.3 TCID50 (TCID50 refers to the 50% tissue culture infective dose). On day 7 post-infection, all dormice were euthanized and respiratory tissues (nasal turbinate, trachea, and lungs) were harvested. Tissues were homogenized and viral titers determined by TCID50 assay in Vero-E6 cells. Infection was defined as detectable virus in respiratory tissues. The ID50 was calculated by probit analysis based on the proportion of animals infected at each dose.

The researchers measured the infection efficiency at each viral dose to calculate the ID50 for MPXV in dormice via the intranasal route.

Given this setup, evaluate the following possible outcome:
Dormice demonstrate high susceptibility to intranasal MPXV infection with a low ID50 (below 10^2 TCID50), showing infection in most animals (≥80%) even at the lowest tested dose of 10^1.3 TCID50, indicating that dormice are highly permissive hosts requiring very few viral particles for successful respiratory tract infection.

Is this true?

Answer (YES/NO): NO